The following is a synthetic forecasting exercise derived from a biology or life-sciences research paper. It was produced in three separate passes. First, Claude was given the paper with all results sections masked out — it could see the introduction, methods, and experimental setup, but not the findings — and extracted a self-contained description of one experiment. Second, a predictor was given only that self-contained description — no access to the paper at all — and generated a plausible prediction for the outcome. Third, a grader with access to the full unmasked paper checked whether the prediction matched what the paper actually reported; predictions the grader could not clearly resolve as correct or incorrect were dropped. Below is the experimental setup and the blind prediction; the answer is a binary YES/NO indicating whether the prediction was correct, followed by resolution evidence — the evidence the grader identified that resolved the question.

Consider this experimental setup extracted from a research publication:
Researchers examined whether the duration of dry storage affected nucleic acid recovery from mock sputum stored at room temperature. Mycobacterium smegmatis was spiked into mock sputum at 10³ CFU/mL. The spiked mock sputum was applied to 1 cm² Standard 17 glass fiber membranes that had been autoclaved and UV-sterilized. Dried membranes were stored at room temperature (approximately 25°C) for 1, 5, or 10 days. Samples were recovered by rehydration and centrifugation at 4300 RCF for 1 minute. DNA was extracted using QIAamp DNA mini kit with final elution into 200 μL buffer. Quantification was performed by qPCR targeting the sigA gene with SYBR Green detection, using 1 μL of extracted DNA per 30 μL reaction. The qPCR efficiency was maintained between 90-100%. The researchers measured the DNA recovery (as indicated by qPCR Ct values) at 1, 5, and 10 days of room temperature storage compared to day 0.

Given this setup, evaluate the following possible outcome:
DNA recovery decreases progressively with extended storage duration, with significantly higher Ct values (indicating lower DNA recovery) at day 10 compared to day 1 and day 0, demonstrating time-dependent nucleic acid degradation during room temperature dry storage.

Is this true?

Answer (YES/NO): YES